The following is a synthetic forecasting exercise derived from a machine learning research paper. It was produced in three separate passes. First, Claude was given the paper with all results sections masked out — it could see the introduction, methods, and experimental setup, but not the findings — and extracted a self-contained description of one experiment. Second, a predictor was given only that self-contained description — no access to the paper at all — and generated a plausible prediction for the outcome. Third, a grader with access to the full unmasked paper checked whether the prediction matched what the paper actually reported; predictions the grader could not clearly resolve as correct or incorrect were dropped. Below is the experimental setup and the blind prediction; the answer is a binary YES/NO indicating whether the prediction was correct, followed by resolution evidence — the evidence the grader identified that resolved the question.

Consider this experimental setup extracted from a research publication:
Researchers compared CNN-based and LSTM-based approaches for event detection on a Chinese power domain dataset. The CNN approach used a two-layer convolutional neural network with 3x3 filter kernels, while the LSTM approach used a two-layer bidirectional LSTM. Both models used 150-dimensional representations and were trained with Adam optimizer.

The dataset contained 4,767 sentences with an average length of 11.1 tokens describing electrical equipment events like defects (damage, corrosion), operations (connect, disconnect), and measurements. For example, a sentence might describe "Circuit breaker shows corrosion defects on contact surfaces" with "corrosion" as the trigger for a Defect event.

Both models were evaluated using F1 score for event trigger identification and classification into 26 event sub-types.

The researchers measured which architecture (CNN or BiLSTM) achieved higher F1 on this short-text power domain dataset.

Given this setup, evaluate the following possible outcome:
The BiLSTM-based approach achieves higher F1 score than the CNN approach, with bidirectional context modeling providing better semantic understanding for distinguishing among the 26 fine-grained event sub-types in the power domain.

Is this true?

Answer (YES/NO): YES